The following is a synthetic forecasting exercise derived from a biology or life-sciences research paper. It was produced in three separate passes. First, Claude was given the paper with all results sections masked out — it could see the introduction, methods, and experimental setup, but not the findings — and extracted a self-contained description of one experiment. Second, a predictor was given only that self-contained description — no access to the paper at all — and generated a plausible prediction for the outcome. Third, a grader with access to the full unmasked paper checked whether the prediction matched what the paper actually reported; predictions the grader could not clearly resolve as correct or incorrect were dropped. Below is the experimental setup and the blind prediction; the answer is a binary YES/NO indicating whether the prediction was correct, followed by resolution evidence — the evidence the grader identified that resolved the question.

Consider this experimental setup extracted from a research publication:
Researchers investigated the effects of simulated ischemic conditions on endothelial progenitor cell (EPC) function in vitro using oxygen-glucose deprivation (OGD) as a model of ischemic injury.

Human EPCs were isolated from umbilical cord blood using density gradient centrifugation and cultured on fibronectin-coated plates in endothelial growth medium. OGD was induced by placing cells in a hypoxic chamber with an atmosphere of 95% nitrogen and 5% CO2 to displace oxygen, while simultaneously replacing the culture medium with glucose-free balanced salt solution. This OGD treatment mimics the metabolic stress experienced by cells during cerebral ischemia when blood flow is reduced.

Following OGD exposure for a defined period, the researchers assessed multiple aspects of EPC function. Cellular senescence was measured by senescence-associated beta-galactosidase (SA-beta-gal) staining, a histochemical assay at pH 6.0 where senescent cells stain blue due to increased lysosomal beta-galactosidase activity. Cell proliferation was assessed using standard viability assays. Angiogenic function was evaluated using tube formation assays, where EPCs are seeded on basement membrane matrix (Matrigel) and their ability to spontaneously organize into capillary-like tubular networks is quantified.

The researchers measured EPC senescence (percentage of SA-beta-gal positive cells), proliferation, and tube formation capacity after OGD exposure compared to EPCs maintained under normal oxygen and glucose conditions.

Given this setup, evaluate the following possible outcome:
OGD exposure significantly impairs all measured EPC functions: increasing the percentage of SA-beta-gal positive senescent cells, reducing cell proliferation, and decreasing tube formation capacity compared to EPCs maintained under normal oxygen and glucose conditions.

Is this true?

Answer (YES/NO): NO